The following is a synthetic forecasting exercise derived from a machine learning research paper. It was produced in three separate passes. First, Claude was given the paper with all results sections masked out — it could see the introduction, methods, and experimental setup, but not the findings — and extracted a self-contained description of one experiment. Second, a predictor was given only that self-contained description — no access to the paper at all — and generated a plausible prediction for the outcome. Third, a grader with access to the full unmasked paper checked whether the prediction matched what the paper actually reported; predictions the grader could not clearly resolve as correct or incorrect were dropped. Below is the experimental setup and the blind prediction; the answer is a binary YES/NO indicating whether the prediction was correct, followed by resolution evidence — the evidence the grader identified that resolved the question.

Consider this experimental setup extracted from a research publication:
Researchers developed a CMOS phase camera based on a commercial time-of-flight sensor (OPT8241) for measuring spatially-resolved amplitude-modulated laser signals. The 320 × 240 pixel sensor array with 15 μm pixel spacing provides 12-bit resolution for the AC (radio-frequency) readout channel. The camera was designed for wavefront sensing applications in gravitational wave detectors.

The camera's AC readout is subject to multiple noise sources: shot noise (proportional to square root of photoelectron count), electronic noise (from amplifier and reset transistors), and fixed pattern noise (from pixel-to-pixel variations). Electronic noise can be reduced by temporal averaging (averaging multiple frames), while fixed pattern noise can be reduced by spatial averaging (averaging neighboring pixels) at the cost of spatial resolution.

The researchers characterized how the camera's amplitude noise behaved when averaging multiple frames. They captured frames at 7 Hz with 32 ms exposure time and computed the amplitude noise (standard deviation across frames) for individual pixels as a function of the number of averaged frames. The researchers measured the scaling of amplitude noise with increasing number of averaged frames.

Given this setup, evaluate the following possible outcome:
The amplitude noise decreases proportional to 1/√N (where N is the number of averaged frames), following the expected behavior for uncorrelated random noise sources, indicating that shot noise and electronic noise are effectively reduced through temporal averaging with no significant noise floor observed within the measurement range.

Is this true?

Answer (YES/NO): YES